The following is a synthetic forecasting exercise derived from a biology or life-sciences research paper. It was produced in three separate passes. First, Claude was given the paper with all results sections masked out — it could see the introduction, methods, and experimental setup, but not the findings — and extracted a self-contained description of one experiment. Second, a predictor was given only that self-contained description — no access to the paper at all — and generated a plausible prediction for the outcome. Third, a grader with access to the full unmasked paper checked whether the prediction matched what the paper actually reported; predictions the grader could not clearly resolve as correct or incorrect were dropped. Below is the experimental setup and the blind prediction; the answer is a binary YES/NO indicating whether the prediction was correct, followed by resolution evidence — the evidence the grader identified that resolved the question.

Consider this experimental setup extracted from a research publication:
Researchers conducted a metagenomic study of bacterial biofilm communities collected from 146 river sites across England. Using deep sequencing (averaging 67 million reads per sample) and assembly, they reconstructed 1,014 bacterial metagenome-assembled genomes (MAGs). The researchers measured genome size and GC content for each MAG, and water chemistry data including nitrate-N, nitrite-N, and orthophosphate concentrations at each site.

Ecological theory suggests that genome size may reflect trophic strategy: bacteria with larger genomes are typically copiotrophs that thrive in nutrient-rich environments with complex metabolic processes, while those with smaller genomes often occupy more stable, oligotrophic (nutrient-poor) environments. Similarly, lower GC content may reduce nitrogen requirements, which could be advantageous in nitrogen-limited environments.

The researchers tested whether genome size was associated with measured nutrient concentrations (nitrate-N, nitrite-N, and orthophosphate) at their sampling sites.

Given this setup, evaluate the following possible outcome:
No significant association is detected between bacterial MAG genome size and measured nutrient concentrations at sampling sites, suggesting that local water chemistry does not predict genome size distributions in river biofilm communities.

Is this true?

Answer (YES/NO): YES